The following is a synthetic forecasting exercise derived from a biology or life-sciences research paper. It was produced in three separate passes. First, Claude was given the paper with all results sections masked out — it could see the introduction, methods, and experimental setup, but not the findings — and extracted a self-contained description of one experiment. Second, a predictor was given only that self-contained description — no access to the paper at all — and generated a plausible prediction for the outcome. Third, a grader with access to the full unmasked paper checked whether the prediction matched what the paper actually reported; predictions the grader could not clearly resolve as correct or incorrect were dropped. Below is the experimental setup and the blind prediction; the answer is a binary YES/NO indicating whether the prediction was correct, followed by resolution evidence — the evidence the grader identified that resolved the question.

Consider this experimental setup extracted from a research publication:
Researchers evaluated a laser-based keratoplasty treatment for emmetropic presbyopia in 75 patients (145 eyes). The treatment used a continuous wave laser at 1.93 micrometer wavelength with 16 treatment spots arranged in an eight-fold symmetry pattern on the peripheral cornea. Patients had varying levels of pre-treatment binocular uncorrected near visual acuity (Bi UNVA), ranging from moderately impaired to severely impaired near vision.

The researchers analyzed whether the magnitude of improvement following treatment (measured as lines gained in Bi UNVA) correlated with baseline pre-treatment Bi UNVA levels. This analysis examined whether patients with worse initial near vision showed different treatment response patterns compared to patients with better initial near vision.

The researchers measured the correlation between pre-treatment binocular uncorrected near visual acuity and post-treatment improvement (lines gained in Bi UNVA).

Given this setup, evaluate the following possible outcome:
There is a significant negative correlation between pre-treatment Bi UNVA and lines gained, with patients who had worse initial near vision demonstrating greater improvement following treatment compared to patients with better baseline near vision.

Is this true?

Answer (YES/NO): YES